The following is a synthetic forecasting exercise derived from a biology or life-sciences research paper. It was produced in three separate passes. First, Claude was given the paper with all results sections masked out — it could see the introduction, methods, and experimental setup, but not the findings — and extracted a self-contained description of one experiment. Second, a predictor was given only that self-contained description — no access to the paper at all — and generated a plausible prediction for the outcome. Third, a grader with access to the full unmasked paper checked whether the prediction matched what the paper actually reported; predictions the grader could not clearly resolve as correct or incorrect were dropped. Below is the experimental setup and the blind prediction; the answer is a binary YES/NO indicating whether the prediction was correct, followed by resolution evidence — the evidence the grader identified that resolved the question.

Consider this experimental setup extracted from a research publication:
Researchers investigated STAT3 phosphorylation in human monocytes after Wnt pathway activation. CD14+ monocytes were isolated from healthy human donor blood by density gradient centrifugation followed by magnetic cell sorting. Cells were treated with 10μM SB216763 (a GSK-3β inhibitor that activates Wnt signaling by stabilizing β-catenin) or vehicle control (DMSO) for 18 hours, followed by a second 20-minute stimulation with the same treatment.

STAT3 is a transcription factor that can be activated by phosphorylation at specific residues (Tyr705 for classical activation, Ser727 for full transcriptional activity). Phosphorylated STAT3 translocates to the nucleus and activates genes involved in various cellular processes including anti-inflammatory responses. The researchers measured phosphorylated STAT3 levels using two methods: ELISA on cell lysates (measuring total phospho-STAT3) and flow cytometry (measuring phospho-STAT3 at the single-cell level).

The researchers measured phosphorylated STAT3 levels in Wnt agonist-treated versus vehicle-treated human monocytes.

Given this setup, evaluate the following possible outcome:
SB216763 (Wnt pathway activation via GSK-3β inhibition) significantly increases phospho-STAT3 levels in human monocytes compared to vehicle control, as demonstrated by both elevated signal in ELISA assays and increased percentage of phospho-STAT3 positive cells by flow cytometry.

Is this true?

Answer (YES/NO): YES